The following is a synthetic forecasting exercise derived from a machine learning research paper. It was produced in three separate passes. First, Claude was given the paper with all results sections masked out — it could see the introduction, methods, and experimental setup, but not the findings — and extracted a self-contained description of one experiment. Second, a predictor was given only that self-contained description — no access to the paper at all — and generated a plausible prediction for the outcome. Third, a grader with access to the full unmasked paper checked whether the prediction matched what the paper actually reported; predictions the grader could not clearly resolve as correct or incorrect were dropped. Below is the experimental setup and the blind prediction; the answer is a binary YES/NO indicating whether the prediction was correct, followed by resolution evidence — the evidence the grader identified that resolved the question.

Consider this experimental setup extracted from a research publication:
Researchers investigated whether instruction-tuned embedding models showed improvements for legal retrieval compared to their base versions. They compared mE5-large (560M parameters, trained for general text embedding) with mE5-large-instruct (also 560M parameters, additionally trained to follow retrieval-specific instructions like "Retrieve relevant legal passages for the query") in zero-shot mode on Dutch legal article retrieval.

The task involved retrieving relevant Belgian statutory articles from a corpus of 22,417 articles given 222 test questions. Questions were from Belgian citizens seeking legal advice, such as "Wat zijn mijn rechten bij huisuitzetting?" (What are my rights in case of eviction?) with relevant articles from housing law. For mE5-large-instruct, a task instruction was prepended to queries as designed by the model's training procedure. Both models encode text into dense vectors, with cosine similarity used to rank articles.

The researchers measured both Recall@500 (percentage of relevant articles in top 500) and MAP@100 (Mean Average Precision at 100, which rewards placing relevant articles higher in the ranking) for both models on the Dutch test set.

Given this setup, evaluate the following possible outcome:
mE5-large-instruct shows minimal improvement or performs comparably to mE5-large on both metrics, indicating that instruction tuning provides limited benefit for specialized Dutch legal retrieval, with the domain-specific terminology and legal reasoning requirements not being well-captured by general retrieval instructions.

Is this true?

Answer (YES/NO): NO